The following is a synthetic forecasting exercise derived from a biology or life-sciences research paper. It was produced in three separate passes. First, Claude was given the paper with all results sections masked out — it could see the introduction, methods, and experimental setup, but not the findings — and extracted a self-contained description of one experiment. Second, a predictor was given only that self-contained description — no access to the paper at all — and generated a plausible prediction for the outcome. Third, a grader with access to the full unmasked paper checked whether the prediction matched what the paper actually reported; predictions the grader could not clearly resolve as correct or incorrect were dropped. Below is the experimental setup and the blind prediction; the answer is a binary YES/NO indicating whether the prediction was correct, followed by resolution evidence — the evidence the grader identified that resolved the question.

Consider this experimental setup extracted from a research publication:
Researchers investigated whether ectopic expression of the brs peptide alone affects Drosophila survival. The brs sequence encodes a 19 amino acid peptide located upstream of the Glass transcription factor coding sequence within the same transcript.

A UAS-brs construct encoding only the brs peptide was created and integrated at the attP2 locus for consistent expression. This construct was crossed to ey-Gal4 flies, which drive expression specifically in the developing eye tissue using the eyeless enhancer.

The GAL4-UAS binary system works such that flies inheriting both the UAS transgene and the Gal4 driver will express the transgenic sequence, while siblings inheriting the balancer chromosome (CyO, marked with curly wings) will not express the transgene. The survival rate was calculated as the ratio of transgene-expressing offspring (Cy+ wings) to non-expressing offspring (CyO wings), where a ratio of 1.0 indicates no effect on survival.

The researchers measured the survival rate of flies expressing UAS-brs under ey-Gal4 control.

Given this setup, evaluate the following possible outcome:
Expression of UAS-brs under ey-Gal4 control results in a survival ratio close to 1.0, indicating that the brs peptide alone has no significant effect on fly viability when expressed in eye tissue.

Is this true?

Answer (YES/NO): YES